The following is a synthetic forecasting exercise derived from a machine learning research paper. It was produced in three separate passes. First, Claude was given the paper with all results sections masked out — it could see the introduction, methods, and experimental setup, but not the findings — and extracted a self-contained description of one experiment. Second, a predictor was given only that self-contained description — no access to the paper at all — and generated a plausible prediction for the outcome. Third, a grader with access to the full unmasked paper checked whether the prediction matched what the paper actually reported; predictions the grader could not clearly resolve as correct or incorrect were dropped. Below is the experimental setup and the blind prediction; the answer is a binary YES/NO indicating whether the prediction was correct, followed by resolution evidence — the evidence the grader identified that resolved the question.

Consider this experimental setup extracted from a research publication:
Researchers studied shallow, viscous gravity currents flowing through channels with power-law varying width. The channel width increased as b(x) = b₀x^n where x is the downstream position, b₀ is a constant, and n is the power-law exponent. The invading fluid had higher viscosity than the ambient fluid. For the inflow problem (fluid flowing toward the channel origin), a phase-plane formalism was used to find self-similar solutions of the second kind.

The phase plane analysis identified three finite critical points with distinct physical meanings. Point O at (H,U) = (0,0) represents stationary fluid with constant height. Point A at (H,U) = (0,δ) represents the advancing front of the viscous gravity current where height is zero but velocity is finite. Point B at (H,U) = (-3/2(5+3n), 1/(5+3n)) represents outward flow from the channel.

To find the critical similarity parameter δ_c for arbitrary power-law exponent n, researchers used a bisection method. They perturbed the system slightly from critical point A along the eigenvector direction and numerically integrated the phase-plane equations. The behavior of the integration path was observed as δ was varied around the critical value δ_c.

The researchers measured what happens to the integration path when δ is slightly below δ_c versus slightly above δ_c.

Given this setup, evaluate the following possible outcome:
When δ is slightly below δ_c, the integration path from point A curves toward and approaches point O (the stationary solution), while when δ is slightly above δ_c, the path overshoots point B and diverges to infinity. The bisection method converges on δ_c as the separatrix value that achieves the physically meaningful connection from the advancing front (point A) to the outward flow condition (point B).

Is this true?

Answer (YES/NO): NO